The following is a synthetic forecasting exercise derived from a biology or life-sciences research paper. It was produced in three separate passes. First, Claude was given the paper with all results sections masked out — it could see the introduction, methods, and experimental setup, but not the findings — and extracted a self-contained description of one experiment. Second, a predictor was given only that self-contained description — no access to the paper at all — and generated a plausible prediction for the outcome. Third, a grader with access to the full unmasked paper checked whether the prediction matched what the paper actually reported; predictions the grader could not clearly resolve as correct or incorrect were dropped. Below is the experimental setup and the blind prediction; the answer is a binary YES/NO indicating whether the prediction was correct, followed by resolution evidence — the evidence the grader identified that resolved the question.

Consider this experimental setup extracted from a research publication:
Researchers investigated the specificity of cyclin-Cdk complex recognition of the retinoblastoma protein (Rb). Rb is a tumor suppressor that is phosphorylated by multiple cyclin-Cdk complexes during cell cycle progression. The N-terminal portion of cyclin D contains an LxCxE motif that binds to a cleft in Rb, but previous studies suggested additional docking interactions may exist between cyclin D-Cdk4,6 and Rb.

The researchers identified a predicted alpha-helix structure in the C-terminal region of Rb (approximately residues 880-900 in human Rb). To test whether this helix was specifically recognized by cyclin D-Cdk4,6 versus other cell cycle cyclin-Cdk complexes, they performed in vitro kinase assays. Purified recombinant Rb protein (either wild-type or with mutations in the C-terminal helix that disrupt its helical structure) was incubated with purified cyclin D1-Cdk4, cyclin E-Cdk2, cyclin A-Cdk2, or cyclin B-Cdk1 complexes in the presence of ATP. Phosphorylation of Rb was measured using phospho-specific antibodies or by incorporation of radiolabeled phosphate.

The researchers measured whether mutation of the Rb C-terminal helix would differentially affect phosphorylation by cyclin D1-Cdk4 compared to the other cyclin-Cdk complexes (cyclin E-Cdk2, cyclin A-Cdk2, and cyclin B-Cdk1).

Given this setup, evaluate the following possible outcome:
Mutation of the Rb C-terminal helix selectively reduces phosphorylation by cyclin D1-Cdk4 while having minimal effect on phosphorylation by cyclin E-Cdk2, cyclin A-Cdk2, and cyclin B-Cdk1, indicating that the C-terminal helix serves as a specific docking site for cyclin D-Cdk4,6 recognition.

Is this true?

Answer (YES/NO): YES